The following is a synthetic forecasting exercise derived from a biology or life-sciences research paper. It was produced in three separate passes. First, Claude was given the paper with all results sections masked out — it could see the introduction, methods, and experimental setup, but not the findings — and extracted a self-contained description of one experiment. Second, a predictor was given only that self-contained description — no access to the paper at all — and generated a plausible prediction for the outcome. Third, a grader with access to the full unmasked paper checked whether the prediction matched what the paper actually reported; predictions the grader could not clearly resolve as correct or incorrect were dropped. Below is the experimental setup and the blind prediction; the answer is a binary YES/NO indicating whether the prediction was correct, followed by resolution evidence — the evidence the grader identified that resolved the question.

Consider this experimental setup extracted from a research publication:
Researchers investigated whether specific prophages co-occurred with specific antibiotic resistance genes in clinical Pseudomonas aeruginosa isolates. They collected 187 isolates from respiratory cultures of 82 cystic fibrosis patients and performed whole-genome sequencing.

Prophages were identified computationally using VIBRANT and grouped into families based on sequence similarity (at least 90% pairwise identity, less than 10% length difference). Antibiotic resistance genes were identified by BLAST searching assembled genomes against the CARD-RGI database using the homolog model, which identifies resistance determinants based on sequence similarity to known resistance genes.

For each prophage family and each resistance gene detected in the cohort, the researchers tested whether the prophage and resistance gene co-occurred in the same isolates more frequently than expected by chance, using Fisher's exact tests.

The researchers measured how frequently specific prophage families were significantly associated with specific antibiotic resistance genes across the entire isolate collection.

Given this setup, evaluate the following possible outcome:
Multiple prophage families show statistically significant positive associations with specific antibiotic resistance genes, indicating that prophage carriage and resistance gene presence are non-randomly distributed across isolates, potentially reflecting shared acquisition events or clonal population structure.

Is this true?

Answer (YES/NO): NO